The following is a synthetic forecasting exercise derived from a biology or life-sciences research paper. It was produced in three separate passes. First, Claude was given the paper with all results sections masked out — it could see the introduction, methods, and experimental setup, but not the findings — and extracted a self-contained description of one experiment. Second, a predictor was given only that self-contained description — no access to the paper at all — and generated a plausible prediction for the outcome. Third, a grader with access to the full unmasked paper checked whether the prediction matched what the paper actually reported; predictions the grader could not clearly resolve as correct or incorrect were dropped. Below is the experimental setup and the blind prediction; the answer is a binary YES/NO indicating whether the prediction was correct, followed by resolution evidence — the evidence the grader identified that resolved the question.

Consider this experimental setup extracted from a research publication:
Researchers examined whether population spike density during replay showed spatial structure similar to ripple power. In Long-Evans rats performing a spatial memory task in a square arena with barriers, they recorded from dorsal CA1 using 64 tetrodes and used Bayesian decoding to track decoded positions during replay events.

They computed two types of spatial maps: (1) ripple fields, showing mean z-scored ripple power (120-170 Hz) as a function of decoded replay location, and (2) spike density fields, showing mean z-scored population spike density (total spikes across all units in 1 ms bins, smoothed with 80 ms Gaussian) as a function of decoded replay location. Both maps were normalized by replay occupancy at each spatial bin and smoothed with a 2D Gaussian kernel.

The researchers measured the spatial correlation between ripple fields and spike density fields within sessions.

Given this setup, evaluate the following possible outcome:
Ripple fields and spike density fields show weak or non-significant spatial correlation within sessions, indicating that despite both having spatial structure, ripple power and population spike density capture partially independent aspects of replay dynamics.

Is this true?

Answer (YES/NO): NO